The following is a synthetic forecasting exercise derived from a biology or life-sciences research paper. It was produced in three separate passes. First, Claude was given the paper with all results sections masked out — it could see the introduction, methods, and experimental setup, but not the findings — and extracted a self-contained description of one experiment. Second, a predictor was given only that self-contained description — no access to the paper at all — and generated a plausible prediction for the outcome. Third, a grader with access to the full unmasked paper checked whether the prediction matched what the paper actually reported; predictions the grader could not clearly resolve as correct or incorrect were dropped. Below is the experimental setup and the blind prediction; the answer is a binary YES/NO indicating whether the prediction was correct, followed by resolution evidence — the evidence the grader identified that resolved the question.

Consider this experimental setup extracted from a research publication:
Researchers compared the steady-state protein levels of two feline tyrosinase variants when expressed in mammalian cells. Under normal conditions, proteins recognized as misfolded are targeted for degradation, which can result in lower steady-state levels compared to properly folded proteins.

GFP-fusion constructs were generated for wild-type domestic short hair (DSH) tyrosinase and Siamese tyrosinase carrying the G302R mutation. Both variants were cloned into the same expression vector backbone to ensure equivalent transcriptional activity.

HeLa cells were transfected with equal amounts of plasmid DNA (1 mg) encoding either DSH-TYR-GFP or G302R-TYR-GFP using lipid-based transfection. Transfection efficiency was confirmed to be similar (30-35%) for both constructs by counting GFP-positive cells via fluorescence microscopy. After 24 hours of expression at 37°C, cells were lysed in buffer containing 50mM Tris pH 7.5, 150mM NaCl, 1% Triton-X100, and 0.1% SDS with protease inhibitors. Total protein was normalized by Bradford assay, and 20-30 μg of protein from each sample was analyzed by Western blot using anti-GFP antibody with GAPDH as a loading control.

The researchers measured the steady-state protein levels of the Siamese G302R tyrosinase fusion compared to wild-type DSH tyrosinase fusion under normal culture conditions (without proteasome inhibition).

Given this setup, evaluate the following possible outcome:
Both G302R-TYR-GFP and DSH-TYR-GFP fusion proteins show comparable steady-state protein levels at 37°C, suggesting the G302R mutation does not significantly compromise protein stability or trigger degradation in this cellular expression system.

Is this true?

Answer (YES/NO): NO